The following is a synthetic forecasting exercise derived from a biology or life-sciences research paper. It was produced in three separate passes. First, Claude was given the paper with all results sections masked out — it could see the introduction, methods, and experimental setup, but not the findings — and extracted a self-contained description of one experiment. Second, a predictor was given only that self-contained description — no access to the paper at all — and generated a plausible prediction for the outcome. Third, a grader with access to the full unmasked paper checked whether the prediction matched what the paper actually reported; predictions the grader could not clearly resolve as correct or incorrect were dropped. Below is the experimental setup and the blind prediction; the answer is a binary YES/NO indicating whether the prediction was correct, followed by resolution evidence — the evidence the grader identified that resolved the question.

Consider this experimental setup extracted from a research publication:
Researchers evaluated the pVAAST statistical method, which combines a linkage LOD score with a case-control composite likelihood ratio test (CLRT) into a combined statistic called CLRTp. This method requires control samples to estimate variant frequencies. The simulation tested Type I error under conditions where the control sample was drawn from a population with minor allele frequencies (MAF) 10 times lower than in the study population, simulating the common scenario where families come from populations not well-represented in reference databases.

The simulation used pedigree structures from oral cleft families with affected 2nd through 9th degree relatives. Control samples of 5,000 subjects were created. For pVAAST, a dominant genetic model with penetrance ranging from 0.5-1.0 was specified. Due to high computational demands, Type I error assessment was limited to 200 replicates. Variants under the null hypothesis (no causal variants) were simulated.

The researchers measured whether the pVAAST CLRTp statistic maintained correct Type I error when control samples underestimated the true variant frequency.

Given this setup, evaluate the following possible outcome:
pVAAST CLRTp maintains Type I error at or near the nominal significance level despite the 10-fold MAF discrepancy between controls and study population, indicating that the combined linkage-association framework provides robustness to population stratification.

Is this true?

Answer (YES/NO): NO